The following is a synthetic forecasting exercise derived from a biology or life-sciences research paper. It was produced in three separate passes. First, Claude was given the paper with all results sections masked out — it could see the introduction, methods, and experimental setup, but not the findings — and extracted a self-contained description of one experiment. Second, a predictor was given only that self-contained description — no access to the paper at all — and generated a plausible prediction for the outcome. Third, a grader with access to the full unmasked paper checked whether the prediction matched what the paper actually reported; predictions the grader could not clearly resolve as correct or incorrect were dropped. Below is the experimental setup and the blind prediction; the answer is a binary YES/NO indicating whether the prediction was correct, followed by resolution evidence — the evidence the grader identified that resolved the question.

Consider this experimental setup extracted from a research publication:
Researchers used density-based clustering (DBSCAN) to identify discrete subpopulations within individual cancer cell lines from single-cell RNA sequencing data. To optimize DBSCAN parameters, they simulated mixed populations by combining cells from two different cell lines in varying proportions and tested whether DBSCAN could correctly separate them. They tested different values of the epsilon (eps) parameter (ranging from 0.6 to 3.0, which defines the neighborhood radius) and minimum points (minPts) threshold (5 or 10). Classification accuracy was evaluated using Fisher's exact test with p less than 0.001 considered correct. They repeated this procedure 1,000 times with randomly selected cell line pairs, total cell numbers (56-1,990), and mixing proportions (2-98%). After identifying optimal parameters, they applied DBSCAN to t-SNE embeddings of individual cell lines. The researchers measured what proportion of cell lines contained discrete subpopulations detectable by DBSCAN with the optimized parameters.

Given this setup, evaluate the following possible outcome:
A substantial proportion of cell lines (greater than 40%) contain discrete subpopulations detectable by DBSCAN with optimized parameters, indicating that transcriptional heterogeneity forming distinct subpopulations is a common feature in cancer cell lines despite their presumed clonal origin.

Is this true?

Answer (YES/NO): NO